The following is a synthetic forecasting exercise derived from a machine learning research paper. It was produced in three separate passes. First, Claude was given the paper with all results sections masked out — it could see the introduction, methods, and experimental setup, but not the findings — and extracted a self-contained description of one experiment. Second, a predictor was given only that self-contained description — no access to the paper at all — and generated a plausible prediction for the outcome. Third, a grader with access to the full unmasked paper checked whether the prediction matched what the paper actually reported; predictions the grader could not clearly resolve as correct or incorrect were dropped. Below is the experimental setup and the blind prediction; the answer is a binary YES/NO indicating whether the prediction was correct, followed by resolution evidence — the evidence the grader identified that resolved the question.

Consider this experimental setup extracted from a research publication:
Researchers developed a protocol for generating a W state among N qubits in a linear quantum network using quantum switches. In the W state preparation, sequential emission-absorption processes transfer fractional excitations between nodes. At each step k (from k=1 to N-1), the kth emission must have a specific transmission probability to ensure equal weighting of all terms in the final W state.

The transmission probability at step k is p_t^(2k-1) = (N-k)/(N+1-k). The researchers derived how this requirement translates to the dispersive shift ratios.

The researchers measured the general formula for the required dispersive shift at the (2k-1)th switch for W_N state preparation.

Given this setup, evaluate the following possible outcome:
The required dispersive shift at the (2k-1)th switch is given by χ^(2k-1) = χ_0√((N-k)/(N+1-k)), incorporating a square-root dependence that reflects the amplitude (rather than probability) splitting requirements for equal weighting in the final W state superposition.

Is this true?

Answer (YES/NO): NO